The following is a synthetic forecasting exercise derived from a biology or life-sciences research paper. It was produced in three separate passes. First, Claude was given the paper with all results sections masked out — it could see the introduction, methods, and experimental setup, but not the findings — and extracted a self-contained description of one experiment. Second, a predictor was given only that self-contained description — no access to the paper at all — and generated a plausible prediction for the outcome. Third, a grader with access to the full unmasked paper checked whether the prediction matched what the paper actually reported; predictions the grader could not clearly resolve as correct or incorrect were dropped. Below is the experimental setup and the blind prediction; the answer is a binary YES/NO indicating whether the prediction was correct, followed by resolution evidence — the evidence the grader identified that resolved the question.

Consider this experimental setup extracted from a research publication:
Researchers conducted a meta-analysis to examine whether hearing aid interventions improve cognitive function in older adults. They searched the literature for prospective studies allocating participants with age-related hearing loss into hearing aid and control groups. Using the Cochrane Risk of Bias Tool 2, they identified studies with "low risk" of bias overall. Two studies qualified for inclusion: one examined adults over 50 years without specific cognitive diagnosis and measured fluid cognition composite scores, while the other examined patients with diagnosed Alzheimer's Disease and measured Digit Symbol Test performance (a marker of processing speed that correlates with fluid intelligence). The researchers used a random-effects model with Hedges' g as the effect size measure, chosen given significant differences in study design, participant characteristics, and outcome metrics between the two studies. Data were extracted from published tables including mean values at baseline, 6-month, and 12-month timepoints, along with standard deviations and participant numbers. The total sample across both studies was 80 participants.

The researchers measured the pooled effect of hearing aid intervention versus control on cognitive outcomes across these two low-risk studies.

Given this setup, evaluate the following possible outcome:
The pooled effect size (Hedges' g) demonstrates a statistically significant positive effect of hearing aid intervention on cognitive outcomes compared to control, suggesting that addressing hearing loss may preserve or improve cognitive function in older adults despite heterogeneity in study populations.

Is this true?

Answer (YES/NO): NO